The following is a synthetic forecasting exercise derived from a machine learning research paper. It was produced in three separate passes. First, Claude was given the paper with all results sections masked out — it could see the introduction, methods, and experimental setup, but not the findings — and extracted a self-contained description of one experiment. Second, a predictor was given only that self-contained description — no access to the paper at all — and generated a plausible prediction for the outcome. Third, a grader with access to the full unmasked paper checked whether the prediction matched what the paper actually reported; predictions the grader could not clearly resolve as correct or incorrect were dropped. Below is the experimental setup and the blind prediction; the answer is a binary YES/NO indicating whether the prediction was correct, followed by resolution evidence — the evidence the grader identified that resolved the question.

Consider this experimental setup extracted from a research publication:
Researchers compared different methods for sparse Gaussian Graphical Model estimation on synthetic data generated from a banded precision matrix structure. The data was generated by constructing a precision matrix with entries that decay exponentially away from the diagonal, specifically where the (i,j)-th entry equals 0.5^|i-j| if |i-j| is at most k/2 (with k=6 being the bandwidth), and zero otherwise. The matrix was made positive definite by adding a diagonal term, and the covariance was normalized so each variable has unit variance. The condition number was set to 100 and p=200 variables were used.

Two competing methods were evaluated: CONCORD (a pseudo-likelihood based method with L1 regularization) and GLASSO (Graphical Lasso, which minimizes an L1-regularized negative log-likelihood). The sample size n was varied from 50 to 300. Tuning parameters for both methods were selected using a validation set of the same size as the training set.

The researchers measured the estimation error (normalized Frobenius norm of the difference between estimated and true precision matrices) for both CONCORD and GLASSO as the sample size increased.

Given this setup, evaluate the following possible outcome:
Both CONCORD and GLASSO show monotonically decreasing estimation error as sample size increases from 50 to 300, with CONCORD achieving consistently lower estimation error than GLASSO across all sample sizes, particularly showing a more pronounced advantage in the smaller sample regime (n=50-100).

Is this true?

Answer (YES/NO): NO